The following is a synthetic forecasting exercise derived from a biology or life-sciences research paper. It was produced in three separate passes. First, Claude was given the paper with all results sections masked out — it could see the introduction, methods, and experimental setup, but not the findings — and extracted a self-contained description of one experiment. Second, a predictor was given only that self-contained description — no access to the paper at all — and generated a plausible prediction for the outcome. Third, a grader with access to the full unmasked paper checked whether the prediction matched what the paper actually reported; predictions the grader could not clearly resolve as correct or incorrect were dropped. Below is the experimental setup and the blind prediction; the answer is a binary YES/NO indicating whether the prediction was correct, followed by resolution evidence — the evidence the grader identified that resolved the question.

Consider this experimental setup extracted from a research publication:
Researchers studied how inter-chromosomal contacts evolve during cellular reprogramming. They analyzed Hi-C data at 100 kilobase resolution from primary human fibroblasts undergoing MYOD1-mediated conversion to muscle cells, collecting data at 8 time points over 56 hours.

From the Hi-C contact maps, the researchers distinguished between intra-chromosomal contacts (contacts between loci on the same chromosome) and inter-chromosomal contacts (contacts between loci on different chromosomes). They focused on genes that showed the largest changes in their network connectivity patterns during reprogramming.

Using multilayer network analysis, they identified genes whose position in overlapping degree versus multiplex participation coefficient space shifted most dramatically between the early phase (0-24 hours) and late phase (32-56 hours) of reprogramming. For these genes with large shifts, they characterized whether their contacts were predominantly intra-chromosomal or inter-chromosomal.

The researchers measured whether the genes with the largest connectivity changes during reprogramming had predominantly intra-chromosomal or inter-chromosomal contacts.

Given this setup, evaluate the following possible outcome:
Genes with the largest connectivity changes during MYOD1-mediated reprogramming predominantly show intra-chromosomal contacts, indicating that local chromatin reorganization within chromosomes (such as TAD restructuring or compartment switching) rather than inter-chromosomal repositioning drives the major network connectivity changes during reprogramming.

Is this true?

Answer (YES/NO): YES